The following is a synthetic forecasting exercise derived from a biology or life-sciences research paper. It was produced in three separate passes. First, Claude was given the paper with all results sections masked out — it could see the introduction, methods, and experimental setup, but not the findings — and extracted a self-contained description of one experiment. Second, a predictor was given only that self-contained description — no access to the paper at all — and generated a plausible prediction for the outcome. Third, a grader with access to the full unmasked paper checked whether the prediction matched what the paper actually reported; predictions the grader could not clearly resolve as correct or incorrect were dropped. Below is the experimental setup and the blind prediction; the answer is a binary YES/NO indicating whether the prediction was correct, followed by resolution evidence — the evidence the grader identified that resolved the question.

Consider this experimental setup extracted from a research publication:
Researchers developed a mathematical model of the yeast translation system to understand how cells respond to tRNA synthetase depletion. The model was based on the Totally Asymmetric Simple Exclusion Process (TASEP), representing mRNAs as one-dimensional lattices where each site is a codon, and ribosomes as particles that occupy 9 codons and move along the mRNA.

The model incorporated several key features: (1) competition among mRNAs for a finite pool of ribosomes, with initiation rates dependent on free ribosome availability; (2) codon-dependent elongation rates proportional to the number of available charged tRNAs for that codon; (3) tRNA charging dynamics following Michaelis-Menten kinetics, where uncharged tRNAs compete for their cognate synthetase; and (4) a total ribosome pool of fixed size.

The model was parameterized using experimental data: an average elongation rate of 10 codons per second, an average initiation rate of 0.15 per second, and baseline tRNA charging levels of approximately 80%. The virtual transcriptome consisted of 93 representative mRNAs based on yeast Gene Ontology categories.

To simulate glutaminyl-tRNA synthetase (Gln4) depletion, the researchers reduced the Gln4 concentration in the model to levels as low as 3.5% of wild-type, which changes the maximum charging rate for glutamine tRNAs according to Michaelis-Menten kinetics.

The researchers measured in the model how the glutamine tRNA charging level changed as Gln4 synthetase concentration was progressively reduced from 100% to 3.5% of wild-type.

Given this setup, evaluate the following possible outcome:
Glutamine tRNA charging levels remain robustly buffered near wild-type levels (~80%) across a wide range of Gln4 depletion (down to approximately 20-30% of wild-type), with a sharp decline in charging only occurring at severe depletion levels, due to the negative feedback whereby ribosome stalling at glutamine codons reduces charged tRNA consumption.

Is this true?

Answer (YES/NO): NO